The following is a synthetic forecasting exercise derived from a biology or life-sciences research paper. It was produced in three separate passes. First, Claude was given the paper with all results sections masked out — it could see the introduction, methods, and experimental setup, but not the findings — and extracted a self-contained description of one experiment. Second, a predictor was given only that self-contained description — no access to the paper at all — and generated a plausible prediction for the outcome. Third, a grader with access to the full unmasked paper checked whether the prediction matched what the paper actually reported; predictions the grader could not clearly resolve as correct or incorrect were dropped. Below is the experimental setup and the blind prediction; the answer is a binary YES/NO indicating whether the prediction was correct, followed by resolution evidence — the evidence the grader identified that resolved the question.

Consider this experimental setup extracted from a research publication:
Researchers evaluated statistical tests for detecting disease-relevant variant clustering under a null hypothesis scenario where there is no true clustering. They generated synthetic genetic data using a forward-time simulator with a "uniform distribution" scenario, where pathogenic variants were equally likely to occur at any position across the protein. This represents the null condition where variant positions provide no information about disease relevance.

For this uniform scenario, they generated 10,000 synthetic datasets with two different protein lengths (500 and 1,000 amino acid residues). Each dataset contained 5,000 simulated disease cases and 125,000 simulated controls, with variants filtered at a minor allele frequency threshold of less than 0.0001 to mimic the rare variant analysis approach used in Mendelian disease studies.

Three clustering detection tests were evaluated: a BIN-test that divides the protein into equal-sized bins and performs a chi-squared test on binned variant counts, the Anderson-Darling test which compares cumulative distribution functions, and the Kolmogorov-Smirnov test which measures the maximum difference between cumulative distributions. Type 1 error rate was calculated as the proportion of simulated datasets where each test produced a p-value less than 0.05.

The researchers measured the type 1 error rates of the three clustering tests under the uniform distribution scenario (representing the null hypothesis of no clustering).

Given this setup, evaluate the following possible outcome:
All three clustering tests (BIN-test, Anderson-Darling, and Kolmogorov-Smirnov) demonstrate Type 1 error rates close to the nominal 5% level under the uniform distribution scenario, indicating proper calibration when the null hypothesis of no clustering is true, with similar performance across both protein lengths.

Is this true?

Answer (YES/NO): NO